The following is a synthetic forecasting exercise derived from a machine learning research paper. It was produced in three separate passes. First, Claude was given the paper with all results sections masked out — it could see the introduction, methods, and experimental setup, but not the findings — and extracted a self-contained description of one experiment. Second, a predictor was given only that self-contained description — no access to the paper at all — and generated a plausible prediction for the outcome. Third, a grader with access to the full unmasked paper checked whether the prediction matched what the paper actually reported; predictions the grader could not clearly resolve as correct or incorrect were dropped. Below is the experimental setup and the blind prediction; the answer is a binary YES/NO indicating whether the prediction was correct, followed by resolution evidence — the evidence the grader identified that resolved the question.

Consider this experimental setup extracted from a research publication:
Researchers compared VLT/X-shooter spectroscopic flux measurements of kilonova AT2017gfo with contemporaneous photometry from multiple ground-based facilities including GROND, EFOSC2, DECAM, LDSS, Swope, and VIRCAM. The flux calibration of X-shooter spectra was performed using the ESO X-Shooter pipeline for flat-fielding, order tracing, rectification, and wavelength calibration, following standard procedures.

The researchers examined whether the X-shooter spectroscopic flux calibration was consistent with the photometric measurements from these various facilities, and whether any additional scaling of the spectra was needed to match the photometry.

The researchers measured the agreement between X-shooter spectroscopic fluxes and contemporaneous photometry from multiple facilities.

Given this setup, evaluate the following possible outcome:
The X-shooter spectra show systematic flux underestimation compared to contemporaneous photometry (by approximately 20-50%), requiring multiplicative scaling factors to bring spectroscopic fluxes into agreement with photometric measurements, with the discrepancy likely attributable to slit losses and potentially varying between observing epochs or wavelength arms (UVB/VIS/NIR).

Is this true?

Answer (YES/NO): NO